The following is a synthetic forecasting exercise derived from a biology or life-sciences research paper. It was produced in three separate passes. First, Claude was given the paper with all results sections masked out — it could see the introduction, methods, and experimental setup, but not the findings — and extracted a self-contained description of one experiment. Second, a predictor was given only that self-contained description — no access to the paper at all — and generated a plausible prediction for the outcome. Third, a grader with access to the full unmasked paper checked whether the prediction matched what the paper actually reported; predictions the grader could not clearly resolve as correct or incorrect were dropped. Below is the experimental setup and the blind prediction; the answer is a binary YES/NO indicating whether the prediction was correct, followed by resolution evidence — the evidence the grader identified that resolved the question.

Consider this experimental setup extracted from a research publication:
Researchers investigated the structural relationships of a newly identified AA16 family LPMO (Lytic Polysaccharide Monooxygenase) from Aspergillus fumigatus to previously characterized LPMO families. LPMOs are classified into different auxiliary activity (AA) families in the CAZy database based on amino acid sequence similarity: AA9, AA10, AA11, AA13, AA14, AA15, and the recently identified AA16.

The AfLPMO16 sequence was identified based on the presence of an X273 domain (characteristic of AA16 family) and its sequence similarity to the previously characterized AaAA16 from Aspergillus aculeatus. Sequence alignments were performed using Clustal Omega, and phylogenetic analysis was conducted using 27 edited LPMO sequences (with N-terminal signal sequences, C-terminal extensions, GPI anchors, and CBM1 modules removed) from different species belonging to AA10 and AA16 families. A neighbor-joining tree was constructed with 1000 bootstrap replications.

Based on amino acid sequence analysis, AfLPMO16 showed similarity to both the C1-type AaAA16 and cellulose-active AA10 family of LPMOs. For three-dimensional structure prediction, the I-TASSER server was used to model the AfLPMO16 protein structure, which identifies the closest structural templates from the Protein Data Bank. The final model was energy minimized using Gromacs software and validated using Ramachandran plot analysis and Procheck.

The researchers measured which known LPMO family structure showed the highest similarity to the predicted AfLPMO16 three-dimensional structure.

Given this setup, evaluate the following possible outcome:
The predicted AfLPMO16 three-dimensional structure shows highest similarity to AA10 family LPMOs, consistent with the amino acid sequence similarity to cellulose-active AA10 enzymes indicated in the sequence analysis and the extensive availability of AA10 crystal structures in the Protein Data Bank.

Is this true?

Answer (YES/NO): NO